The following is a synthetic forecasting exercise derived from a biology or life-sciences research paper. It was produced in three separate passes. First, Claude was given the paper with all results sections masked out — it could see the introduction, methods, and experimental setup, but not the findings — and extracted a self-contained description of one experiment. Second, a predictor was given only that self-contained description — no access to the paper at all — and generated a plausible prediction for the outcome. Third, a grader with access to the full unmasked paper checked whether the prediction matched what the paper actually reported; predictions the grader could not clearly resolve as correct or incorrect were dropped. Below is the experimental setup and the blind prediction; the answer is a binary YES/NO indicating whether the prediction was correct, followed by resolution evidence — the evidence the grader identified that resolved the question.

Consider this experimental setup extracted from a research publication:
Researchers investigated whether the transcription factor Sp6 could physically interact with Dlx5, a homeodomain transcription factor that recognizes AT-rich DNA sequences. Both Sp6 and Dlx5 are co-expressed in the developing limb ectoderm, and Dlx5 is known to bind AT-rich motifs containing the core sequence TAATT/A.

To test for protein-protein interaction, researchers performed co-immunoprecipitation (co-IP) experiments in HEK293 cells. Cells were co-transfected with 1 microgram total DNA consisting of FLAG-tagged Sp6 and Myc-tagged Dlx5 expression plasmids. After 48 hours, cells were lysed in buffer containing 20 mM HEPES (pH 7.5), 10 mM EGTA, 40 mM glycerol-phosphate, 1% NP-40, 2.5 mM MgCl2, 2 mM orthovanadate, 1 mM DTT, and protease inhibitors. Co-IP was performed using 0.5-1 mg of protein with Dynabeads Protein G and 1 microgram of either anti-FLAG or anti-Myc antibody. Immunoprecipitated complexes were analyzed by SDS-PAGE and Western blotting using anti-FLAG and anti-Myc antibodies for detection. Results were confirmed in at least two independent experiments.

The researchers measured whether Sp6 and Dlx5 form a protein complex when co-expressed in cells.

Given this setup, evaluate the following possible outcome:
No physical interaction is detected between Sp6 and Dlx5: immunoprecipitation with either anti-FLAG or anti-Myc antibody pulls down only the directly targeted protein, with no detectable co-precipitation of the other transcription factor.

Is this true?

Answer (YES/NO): NO